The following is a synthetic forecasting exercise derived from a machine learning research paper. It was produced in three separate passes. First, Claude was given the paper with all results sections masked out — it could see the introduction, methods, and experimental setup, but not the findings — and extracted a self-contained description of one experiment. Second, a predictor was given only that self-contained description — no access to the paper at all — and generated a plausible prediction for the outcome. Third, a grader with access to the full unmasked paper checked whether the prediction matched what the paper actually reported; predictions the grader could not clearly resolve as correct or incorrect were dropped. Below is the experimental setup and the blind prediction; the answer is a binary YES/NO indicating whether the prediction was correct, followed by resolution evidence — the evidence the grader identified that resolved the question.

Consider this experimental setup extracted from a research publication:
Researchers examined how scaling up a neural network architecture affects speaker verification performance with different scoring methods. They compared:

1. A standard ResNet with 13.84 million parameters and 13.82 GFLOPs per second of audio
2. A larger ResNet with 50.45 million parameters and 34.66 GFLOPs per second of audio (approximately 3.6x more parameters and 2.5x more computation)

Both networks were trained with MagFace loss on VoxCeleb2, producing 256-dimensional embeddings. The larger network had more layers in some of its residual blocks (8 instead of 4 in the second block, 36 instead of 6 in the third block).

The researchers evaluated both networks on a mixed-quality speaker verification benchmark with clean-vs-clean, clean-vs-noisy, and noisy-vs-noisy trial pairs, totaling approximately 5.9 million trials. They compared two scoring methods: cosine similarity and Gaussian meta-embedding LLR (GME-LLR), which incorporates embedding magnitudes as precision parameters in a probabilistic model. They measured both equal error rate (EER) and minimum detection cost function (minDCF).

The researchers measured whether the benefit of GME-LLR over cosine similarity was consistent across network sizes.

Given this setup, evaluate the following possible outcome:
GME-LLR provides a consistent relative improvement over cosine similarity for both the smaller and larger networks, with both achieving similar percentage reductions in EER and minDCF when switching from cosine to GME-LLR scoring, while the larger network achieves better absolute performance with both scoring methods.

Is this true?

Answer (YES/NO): NO